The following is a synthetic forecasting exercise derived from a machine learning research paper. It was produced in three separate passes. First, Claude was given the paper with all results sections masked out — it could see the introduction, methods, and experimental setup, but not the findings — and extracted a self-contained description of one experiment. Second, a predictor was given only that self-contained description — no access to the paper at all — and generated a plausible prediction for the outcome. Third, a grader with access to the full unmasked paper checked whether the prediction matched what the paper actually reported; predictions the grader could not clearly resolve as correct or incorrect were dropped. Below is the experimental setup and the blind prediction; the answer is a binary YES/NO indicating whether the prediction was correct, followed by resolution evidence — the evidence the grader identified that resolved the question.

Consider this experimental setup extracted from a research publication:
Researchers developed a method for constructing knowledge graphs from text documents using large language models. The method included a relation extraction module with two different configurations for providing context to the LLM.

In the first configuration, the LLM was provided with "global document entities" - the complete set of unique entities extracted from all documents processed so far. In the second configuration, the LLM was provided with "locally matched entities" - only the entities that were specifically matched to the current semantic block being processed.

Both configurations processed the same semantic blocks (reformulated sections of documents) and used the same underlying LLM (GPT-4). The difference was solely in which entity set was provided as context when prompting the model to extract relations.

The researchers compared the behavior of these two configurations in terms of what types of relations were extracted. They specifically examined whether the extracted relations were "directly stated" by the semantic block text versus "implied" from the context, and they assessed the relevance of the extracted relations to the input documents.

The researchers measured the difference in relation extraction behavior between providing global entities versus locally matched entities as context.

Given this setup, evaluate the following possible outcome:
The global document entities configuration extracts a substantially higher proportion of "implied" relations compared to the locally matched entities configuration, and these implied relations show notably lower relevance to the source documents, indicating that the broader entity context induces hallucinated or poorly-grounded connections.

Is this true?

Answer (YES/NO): YES